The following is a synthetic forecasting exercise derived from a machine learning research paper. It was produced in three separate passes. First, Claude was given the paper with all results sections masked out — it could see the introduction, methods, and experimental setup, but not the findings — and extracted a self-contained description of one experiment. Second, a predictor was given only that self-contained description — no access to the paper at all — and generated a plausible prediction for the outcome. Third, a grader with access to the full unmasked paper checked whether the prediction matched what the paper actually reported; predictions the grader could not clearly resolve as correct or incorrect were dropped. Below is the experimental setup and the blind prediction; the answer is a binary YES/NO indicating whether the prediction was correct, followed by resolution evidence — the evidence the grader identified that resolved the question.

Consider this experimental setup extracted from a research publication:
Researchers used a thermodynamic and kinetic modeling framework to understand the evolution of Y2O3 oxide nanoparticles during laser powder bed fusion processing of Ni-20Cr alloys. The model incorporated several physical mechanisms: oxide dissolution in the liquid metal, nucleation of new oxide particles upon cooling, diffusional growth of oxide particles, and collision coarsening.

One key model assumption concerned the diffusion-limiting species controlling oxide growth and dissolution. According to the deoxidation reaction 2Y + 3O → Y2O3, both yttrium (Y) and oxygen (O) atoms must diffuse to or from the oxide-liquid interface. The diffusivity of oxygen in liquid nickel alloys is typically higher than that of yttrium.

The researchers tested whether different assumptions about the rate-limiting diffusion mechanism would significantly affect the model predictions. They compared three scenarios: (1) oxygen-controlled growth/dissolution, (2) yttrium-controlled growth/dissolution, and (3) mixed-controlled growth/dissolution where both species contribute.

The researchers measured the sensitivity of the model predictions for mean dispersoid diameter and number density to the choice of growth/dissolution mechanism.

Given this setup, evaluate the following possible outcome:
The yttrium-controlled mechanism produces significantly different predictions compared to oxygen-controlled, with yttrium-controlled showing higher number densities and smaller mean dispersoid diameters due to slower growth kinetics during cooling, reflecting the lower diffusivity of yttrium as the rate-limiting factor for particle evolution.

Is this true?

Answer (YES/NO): NO